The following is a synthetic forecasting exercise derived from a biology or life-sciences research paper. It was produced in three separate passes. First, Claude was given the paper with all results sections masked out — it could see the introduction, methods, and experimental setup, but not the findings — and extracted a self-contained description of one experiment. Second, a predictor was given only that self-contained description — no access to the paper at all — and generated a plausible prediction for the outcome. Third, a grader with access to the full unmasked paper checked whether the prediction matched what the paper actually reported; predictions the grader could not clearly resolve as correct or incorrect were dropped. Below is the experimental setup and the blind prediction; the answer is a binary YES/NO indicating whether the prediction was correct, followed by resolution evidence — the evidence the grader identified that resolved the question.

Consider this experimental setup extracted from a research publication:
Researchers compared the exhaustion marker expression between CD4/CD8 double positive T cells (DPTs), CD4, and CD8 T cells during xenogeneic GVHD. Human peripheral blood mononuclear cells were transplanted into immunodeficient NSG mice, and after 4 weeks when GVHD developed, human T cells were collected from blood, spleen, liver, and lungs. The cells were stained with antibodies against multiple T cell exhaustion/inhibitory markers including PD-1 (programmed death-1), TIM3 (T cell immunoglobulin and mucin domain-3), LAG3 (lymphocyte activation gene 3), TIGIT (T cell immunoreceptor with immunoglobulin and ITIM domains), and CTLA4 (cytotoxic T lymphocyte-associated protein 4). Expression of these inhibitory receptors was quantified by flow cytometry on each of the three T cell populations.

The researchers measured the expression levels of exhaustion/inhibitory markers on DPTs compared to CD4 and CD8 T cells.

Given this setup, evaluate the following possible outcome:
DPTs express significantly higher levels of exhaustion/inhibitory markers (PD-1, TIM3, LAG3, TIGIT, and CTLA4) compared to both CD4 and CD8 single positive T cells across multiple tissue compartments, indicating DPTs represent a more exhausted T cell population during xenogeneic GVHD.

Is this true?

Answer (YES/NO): NO